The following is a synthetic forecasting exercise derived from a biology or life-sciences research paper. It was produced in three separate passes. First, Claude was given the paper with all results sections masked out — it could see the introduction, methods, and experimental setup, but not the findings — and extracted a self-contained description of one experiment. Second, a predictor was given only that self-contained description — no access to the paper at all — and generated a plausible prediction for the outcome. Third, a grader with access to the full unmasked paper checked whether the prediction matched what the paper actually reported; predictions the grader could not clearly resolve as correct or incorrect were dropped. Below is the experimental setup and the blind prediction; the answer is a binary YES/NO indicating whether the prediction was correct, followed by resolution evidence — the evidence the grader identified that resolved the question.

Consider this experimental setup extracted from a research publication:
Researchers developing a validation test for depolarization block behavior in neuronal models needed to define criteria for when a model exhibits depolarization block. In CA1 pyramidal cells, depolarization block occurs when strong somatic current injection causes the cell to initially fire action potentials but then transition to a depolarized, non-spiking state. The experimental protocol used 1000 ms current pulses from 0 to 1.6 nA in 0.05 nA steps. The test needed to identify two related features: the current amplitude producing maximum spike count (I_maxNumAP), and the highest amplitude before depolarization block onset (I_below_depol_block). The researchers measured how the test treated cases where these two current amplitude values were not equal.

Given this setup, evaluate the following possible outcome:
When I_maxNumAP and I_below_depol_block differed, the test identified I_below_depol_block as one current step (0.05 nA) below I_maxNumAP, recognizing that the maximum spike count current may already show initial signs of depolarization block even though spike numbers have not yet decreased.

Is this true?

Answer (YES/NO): NO